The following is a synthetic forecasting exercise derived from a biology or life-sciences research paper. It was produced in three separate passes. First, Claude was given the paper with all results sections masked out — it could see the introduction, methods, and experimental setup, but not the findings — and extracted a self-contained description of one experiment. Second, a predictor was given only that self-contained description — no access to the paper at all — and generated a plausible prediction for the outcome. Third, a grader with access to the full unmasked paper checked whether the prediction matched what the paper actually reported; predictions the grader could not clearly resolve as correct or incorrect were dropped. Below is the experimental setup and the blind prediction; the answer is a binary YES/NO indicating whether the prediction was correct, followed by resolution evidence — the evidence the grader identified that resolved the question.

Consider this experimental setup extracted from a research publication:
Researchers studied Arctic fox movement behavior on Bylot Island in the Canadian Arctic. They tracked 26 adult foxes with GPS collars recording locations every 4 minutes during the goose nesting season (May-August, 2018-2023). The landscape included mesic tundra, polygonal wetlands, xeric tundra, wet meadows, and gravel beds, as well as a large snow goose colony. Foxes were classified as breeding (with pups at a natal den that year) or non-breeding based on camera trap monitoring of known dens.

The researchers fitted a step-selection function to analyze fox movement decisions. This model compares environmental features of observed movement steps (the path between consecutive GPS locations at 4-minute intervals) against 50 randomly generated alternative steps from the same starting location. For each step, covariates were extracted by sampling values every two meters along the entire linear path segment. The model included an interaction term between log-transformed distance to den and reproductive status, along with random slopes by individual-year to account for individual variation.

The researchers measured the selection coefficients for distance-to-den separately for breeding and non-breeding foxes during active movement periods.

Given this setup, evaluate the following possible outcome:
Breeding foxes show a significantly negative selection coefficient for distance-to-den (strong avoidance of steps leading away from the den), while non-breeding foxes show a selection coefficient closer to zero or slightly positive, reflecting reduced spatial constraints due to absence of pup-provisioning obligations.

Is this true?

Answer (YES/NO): NO